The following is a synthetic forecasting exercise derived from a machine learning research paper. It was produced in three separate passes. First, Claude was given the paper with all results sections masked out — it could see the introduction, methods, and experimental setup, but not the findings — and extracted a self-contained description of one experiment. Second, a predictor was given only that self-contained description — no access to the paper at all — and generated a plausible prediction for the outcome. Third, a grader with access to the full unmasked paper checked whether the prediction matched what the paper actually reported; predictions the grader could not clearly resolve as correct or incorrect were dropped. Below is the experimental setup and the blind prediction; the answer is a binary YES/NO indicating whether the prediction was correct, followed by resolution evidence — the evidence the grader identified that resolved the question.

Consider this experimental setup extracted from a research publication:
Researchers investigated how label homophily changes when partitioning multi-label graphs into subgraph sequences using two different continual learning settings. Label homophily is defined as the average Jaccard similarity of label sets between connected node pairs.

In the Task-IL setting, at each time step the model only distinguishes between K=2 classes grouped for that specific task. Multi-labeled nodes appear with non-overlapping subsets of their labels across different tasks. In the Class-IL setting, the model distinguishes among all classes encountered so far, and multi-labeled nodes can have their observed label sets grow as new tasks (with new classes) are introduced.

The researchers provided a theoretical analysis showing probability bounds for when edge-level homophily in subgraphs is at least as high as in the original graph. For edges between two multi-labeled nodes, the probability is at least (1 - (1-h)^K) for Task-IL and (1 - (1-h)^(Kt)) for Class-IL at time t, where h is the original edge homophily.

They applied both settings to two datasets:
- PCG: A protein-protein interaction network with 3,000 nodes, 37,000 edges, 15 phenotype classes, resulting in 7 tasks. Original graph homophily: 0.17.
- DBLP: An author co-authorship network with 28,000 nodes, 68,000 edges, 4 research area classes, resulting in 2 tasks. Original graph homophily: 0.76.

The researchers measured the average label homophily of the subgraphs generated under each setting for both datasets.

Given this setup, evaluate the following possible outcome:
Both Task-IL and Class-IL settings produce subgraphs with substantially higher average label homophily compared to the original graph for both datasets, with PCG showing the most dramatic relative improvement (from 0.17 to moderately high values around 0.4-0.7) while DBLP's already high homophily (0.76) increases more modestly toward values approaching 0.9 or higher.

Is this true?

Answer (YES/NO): NO